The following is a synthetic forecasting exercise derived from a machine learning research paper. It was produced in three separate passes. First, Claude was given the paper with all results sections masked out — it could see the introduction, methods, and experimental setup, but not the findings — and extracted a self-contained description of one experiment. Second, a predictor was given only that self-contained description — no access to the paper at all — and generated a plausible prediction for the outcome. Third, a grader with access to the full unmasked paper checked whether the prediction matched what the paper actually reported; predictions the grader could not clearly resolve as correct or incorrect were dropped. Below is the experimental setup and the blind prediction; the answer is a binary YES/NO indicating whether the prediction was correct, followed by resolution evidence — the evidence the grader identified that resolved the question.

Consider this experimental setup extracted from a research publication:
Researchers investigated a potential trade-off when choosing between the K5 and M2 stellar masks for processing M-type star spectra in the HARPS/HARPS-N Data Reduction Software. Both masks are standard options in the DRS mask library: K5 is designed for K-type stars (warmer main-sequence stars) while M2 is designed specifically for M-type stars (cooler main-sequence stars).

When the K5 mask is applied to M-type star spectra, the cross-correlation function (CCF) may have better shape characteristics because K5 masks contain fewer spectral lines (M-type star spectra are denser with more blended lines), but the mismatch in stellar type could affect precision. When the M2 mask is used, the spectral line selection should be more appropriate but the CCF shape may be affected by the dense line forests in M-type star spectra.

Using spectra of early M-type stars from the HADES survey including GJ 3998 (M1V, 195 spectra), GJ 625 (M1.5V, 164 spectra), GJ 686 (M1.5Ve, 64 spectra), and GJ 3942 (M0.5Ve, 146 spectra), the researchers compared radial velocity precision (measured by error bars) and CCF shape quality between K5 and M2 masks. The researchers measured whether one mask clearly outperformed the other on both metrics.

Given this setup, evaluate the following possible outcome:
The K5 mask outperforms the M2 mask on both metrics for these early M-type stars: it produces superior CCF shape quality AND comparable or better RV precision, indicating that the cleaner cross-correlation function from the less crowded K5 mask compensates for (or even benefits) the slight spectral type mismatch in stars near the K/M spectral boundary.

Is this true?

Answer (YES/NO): NO